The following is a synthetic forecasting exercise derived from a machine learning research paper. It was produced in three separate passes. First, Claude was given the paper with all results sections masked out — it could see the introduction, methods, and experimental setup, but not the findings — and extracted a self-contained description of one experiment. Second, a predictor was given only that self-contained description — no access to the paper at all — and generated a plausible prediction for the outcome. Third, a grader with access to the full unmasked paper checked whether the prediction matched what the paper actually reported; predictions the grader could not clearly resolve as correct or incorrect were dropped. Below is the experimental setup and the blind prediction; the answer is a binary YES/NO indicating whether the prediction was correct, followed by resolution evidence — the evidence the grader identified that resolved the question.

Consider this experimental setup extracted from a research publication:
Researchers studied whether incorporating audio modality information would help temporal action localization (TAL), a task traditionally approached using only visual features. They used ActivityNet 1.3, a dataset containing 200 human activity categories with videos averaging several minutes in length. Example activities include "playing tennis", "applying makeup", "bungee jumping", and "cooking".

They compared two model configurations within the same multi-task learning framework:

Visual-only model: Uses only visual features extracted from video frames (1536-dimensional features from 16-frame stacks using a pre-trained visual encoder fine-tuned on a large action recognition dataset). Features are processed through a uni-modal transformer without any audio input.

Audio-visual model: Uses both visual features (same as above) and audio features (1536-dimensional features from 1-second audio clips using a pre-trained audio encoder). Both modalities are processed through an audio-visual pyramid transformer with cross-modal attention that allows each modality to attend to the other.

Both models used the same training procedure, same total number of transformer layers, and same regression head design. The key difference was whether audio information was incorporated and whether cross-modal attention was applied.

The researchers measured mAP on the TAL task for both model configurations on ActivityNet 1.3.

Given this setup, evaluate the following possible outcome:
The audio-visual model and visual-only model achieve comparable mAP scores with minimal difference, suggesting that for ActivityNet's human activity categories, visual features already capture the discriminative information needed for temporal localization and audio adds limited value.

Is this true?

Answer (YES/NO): NO